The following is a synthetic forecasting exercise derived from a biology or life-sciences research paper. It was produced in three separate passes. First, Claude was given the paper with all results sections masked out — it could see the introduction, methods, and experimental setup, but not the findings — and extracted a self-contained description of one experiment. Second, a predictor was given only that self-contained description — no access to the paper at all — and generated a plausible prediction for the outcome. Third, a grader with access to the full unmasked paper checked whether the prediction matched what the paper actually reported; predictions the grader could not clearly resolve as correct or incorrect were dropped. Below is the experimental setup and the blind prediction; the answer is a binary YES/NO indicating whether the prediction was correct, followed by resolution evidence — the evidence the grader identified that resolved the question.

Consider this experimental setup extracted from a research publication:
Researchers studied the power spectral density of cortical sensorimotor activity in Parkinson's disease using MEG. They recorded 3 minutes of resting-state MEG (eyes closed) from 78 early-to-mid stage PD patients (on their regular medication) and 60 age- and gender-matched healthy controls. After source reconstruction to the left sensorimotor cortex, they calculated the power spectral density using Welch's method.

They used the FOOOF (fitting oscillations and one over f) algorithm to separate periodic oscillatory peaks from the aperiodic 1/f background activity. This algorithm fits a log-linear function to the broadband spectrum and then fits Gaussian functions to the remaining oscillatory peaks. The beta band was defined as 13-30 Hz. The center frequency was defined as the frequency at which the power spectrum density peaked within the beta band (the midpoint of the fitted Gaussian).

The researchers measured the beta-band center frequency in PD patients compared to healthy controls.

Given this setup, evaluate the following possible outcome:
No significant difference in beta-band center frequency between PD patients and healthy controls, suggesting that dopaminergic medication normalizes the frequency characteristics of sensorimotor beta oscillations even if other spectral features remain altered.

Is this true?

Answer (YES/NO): NO